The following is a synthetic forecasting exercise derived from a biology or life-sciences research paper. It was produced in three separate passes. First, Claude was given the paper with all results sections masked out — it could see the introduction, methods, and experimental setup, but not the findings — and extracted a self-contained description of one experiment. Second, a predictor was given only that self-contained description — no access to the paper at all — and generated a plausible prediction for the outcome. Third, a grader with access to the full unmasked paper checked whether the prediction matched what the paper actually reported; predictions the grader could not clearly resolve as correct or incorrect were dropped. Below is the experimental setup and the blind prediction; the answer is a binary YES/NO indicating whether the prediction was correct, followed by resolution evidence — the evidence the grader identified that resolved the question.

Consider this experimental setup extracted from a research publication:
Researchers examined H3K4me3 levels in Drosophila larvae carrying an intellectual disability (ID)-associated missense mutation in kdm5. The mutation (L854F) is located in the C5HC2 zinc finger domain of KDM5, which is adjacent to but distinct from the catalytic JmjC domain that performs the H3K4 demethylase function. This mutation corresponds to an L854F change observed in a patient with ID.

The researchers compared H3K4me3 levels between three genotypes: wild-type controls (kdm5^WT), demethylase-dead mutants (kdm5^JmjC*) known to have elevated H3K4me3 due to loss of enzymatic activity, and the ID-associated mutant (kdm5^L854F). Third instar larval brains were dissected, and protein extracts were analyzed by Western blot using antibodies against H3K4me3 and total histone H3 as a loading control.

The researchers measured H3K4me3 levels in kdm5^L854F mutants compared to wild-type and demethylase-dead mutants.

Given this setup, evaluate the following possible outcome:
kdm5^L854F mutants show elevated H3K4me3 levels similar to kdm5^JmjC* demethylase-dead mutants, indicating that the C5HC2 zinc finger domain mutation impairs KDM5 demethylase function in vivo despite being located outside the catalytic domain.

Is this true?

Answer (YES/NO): NO